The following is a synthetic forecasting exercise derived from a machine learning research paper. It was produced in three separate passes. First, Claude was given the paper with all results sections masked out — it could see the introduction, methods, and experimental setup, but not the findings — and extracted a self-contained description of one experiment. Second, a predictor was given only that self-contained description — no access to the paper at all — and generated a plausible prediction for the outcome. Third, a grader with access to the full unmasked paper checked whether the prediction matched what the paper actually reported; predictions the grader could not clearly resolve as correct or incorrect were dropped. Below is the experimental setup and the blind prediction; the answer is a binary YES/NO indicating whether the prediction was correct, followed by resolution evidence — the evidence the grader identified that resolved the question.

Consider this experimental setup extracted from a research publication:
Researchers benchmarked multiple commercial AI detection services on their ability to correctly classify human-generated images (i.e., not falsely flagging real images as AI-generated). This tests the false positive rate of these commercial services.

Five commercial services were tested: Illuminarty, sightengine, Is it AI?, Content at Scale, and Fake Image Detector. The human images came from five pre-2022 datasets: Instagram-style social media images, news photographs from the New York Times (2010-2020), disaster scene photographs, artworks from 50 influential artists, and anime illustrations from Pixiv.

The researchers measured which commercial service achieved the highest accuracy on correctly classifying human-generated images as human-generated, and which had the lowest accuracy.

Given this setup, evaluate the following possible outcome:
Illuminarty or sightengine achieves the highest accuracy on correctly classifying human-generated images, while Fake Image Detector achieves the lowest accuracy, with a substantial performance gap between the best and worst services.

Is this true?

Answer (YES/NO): YES